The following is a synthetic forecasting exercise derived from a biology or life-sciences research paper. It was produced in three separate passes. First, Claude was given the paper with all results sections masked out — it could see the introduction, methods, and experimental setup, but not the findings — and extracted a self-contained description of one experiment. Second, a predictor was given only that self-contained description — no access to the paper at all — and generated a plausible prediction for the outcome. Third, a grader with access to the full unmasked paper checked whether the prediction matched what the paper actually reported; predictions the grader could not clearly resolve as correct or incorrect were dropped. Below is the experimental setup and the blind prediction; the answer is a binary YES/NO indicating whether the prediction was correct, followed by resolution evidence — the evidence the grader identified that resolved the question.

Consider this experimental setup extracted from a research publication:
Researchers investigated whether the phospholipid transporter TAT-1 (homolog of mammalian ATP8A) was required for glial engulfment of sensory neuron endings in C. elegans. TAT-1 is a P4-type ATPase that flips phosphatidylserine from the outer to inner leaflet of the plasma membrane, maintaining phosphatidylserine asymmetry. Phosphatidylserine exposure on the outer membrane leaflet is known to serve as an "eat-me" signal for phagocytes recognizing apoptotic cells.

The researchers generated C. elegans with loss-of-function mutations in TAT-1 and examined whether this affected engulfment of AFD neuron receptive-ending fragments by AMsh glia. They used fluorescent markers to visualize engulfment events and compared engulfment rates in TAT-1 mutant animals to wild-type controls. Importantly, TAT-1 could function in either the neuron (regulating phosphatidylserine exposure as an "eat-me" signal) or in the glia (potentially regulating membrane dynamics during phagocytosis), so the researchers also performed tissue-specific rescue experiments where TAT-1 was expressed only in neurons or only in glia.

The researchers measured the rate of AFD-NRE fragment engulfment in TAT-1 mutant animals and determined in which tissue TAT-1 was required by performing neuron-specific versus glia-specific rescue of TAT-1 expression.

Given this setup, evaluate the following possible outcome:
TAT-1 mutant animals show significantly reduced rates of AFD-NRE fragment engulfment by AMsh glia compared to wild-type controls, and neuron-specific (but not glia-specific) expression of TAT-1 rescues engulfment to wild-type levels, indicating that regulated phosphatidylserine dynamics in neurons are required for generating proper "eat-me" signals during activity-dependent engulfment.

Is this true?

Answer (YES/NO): NO